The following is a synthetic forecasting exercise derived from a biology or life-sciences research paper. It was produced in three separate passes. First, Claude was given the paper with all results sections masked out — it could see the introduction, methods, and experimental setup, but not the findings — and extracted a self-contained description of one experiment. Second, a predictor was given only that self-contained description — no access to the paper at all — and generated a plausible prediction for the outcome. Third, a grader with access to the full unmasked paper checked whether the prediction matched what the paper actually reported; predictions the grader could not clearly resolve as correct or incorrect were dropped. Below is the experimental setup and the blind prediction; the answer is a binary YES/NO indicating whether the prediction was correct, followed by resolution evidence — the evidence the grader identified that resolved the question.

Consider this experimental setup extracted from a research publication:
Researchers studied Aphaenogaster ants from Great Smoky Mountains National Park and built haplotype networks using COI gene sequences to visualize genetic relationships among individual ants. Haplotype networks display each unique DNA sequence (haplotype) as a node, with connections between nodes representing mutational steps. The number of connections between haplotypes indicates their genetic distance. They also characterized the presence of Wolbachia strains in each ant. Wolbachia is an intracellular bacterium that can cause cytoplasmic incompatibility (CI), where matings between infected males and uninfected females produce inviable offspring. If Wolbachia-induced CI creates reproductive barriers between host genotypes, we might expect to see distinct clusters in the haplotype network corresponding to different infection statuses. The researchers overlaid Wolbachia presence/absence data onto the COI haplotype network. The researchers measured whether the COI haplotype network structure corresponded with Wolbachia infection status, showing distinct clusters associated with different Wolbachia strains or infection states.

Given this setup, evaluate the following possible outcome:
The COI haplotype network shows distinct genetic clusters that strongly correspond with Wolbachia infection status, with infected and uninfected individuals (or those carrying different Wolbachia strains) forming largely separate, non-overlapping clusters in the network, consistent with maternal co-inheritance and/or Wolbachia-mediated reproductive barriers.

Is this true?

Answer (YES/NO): YES